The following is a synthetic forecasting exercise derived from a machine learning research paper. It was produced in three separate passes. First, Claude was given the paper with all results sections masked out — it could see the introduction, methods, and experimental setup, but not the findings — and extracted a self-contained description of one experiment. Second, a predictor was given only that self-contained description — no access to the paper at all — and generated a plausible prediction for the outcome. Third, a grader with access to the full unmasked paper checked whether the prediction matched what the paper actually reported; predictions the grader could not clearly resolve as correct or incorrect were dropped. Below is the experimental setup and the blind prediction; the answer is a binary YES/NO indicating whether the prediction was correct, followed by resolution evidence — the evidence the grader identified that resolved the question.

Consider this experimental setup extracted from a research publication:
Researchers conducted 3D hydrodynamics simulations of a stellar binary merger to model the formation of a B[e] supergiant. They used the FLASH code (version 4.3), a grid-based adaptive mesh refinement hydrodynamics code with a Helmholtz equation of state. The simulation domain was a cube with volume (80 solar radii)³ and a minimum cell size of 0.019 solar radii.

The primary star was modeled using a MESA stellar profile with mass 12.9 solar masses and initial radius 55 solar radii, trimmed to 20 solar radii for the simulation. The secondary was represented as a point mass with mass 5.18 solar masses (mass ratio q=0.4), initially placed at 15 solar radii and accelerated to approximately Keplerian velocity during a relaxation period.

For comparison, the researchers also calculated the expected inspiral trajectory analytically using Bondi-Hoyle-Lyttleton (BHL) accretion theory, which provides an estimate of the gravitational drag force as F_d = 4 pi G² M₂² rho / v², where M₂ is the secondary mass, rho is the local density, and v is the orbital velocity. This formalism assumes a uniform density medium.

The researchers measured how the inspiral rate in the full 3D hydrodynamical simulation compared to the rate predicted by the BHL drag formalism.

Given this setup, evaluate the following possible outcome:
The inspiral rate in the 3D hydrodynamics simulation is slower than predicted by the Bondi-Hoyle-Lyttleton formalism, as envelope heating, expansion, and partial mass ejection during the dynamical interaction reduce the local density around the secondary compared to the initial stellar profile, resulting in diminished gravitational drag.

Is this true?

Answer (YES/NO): NO